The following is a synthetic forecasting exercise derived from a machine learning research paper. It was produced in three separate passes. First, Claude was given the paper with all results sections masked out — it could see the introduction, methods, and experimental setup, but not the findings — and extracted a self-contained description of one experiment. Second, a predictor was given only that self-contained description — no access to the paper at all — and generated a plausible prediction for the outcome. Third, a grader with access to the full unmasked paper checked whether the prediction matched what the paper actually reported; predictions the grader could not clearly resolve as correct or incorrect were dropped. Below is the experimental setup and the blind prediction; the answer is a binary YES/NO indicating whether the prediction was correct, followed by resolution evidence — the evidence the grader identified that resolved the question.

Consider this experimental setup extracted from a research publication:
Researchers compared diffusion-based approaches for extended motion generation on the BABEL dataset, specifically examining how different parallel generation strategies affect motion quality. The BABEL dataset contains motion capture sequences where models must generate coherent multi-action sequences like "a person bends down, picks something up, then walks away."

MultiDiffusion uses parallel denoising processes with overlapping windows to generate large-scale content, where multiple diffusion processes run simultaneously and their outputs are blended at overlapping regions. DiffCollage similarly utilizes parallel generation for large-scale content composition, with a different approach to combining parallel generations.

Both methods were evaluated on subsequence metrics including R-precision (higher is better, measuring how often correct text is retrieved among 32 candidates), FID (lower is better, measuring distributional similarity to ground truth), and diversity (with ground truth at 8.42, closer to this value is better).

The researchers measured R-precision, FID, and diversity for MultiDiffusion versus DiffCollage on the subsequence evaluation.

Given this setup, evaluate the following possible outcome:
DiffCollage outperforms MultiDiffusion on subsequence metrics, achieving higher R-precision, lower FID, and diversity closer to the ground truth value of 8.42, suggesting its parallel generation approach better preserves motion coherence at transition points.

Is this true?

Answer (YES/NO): NO